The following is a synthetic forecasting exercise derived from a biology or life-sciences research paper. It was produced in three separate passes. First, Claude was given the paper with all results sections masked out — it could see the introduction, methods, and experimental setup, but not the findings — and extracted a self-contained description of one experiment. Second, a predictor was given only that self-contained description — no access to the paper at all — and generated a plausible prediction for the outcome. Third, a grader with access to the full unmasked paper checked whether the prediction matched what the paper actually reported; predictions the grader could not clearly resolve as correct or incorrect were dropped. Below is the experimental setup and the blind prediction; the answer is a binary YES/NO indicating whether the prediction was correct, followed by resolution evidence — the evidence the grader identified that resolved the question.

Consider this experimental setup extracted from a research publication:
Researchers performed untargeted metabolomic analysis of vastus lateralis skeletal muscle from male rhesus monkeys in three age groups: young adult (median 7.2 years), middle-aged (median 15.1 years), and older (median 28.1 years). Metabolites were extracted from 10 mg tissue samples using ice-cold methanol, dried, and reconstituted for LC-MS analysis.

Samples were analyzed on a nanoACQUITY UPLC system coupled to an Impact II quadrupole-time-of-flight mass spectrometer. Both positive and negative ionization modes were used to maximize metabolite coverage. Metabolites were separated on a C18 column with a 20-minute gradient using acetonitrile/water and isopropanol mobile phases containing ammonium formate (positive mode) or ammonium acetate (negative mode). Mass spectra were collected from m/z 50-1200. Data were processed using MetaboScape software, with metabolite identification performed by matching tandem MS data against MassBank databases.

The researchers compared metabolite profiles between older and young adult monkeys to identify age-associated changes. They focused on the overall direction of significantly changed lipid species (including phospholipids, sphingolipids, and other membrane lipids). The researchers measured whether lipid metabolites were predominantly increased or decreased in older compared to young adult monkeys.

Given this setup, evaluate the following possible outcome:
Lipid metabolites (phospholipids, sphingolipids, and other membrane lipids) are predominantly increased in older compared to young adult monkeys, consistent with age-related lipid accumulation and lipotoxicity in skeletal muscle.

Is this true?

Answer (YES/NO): NO